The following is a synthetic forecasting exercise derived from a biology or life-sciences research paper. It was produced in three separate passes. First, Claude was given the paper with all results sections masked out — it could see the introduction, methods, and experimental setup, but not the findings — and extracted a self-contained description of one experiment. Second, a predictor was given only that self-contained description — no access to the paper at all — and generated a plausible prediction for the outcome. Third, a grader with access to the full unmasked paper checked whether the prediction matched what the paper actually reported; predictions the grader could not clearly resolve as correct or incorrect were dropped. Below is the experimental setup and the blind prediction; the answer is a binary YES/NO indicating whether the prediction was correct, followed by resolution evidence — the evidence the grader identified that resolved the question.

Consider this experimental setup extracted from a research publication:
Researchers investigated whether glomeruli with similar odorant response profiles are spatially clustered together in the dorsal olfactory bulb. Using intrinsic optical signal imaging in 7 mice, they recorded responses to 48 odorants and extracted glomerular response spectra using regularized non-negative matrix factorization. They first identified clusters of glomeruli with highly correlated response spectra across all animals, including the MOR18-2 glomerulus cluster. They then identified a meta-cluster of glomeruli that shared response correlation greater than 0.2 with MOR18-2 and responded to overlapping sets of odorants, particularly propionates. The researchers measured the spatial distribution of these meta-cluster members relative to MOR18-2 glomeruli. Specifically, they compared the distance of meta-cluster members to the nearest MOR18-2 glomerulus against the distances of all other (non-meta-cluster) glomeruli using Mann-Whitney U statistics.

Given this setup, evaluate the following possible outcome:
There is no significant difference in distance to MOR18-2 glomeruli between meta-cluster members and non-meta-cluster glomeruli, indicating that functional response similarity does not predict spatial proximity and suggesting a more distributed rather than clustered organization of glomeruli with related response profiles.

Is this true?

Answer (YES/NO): NO